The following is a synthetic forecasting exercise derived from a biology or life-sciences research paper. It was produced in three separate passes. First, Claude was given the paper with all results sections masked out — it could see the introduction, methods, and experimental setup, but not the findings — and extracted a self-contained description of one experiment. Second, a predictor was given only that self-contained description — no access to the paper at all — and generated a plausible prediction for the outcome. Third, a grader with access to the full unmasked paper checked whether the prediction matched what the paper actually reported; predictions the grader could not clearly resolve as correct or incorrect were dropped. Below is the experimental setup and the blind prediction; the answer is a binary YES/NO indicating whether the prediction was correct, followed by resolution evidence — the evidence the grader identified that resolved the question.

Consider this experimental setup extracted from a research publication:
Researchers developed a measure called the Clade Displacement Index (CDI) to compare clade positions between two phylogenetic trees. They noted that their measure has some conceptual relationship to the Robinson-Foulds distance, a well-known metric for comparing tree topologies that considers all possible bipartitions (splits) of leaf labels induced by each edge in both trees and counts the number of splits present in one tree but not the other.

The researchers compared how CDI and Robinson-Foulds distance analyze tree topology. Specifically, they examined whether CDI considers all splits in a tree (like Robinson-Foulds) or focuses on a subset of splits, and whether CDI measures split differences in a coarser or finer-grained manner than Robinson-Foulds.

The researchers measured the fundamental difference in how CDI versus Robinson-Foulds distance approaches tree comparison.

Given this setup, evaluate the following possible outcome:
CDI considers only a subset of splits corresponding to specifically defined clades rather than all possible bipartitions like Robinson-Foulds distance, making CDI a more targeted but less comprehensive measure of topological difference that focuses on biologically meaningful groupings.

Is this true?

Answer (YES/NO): YES